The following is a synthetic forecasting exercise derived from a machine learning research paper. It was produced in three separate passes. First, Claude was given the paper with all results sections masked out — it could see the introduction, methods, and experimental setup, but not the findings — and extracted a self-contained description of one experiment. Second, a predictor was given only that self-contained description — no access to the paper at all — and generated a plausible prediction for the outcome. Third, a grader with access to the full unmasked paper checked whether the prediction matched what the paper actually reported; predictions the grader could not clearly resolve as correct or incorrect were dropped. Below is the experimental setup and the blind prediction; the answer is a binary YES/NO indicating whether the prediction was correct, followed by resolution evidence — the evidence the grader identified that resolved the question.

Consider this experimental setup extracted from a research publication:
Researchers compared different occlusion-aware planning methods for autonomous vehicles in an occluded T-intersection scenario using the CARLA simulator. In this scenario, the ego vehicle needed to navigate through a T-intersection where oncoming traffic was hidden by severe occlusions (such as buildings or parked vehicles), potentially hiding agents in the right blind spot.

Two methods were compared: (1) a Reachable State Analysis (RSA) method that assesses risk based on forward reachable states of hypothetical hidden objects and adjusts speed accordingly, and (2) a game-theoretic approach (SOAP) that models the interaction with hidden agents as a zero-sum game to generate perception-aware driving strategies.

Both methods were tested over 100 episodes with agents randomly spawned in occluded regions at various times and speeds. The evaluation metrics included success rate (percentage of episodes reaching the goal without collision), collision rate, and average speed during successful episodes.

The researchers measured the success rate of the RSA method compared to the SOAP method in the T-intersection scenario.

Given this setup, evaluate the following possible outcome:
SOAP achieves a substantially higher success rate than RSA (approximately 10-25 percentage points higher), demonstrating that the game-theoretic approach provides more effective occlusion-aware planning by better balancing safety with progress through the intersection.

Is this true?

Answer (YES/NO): NO